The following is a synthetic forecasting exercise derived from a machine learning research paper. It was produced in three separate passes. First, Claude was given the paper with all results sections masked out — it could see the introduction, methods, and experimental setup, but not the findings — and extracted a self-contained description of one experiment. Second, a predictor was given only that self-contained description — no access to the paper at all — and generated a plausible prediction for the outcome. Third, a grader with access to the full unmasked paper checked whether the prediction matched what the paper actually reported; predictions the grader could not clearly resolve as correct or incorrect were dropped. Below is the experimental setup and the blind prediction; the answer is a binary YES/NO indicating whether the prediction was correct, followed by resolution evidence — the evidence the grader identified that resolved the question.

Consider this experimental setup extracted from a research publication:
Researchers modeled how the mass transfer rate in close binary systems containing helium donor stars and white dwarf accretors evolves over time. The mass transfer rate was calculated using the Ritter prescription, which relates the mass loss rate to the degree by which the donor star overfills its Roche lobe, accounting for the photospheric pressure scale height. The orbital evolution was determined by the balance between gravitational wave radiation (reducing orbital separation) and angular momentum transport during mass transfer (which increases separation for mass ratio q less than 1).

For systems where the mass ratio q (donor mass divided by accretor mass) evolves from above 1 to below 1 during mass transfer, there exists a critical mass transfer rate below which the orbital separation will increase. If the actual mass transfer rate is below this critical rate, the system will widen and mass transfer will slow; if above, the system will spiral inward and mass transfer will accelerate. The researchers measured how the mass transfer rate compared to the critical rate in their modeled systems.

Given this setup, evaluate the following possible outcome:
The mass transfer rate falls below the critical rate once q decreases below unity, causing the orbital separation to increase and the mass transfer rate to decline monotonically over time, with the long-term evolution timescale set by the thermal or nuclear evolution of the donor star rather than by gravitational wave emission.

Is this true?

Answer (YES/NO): NO